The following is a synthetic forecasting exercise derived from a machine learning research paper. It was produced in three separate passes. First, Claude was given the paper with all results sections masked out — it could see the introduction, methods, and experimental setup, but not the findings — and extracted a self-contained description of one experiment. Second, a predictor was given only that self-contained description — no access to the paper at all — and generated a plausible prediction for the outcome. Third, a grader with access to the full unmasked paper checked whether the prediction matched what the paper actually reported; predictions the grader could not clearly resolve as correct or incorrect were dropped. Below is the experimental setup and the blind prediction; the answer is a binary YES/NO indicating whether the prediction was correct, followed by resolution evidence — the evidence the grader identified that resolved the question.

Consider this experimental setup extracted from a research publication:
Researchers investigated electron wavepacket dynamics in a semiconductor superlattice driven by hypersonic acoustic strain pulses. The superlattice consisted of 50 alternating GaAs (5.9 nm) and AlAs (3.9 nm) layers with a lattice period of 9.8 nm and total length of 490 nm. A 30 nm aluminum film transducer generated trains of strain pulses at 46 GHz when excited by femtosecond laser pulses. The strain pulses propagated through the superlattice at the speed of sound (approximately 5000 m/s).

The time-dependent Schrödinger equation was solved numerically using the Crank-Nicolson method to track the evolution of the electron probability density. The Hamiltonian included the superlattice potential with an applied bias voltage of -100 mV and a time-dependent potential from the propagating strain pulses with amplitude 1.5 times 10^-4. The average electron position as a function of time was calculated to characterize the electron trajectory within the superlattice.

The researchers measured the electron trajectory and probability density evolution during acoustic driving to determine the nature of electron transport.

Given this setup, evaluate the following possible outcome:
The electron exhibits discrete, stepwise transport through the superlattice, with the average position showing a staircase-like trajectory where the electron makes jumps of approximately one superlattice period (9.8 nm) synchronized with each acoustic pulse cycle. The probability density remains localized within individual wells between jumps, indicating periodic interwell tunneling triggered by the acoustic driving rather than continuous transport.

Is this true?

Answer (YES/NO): NO